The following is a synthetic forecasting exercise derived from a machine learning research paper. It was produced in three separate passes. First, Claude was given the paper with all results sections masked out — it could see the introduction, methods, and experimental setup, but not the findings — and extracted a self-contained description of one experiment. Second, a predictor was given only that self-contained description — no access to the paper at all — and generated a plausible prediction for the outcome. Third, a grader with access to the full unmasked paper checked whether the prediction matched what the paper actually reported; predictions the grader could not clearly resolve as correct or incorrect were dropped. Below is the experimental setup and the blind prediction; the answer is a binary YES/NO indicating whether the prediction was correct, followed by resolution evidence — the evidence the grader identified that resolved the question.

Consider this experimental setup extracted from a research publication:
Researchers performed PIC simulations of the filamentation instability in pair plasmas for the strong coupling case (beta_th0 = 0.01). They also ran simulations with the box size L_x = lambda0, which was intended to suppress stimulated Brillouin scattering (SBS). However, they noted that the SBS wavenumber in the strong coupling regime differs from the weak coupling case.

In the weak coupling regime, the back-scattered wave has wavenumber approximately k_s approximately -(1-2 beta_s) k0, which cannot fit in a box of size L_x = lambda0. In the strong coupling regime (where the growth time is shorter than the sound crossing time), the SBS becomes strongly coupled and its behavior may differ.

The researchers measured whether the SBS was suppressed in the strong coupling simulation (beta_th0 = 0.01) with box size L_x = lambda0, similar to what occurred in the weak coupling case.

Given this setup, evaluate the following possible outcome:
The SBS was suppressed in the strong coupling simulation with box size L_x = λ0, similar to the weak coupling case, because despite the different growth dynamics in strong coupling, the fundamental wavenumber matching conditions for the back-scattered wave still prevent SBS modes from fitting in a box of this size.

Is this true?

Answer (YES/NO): NO